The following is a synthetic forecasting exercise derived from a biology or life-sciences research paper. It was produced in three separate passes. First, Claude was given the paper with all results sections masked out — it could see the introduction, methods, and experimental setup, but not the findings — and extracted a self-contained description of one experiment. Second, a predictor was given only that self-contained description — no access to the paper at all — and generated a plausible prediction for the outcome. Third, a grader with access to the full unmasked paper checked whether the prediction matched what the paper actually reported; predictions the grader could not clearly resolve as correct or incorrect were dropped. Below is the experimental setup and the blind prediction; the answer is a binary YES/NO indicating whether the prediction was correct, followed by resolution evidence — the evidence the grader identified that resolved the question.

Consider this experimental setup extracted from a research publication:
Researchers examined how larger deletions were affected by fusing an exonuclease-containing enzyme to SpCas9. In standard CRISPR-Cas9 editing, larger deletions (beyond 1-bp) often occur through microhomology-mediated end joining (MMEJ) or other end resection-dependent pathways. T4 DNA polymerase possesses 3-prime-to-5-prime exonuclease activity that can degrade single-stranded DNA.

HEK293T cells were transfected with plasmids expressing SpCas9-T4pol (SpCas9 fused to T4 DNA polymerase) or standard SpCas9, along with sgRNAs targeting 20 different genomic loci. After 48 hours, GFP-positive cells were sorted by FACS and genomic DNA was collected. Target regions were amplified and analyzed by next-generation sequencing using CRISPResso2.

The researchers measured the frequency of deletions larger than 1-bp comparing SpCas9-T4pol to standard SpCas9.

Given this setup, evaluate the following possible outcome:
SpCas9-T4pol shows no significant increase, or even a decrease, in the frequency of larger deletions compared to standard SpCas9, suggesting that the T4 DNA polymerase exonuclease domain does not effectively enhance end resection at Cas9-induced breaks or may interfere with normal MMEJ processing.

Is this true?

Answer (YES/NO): YES